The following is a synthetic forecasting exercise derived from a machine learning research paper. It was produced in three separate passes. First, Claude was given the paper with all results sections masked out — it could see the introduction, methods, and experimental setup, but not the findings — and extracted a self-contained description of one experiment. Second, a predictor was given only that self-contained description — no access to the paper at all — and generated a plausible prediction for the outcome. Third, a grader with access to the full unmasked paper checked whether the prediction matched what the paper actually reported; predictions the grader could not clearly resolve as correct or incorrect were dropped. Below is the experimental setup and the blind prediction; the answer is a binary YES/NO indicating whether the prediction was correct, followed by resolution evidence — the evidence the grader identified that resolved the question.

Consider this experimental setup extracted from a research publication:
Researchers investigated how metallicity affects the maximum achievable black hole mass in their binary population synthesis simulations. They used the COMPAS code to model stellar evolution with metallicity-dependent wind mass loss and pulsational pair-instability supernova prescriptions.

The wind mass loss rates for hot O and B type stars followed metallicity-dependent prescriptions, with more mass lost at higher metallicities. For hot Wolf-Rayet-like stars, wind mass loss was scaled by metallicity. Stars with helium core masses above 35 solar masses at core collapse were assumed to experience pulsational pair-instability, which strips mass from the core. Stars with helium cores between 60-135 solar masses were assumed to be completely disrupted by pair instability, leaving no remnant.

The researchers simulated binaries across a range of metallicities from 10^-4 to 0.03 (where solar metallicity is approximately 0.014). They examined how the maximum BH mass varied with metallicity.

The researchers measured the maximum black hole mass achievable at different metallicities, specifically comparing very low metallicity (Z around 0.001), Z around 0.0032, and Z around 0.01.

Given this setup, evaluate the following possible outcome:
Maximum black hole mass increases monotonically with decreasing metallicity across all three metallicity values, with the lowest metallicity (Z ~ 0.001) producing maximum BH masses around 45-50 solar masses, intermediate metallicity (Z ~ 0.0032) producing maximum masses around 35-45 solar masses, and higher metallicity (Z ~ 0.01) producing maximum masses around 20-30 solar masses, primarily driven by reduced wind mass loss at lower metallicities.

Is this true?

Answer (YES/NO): NO